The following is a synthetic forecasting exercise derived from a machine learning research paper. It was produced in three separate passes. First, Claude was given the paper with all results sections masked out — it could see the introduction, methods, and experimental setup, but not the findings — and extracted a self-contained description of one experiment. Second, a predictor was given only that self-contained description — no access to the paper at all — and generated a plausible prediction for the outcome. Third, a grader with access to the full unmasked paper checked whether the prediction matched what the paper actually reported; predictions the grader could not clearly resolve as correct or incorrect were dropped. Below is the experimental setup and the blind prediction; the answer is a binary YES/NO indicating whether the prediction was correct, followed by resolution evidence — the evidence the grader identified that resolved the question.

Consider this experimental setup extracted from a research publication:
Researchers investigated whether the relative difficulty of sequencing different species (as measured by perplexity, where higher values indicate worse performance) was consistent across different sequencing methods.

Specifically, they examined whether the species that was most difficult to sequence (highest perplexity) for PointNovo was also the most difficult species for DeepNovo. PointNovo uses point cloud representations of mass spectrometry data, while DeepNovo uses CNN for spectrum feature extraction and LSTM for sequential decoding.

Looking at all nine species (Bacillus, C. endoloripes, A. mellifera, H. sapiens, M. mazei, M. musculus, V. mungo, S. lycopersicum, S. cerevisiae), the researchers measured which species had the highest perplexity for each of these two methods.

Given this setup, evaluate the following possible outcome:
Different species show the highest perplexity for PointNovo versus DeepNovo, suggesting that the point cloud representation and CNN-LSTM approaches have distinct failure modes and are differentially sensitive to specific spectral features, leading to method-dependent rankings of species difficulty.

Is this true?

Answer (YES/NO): NO